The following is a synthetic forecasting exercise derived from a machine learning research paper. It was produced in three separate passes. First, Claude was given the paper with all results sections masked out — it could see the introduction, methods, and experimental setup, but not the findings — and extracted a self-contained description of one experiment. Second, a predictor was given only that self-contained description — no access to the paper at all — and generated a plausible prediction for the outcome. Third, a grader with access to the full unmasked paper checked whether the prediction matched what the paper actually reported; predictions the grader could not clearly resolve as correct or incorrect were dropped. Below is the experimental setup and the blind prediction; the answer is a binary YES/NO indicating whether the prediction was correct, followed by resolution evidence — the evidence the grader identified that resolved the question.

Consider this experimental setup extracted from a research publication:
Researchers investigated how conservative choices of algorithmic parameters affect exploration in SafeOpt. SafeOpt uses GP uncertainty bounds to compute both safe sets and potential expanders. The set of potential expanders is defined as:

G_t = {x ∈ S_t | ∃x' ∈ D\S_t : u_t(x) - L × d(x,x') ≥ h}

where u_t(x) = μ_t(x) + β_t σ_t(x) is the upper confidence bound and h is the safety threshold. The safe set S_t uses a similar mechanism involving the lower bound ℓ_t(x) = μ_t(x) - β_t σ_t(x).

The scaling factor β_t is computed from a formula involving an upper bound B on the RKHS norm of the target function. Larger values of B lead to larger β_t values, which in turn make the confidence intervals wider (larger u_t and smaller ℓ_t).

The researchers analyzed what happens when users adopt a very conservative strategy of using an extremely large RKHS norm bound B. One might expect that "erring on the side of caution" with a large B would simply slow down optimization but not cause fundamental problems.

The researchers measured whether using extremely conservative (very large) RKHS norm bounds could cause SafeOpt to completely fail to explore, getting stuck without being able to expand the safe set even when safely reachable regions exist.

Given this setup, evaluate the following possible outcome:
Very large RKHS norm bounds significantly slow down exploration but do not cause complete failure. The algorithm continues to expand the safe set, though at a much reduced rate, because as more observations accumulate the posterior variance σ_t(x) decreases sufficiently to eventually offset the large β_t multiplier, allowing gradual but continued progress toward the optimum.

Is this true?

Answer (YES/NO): NO